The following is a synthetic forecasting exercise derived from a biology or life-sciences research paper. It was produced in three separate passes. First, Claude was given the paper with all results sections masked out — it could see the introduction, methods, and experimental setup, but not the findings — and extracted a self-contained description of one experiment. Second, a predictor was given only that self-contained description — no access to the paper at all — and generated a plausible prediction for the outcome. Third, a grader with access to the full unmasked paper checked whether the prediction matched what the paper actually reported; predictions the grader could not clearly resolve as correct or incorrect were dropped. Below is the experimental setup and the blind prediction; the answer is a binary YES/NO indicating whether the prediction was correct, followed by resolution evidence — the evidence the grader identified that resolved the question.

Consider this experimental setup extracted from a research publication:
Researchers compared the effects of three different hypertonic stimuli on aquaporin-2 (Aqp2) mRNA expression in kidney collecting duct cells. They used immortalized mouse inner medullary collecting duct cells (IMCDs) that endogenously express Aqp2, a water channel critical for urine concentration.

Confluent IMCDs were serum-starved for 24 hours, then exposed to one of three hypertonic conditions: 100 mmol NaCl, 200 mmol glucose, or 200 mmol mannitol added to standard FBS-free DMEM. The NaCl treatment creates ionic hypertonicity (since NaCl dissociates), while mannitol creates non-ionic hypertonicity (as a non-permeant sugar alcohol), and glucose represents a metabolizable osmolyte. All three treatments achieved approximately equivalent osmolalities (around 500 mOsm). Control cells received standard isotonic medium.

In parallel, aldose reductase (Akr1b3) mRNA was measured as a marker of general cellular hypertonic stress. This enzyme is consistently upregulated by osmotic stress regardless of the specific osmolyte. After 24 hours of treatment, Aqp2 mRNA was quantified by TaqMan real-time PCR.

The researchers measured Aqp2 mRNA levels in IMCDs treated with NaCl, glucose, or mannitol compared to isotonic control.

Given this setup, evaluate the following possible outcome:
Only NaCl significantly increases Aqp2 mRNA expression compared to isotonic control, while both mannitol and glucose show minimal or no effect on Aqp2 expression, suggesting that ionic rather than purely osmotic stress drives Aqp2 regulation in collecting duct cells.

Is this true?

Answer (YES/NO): YES